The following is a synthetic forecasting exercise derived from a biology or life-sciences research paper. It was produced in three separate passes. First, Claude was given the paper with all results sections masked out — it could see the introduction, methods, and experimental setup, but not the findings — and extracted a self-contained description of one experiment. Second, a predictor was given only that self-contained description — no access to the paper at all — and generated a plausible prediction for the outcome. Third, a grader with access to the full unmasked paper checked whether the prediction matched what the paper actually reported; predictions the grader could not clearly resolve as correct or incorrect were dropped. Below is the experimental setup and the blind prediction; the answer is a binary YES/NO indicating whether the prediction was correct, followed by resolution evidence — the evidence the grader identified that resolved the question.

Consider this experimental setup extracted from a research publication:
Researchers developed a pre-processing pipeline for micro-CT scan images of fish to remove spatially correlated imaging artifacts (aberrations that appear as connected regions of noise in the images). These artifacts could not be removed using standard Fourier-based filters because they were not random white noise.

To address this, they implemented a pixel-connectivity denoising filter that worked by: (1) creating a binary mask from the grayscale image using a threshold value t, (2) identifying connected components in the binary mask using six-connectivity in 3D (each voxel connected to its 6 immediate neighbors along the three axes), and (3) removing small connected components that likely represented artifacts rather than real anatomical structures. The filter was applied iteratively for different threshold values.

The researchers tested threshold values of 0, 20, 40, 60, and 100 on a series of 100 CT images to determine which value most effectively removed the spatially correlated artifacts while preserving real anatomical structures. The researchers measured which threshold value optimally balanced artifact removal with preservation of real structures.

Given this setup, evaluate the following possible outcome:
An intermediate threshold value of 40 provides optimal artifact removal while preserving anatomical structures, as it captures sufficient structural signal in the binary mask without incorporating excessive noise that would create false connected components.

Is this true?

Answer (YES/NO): NO